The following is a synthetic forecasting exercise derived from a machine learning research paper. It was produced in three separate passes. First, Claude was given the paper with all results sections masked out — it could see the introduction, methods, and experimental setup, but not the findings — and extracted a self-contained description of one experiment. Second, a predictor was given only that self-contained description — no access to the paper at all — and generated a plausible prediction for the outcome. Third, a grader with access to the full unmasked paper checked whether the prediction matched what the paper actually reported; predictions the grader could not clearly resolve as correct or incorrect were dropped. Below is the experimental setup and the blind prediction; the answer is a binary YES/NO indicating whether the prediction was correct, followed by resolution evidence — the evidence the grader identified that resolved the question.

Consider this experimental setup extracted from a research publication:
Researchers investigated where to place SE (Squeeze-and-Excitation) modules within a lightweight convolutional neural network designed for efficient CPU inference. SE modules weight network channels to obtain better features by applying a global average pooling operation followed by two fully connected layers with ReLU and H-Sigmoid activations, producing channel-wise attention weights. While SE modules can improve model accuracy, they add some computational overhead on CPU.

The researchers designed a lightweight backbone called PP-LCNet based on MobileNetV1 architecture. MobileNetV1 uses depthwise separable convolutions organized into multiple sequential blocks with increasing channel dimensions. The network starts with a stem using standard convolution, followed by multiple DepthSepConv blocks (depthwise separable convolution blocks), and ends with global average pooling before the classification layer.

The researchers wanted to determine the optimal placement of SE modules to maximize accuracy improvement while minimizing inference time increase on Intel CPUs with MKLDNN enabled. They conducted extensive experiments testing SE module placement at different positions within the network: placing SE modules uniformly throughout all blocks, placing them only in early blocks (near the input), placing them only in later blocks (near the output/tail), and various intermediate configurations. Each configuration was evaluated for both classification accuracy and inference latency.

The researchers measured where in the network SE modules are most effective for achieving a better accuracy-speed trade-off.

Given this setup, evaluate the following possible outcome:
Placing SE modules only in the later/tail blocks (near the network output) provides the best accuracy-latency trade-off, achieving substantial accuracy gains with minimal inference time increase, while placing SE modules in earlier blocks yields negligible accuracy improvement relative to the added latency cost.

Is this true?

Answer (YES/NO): YES